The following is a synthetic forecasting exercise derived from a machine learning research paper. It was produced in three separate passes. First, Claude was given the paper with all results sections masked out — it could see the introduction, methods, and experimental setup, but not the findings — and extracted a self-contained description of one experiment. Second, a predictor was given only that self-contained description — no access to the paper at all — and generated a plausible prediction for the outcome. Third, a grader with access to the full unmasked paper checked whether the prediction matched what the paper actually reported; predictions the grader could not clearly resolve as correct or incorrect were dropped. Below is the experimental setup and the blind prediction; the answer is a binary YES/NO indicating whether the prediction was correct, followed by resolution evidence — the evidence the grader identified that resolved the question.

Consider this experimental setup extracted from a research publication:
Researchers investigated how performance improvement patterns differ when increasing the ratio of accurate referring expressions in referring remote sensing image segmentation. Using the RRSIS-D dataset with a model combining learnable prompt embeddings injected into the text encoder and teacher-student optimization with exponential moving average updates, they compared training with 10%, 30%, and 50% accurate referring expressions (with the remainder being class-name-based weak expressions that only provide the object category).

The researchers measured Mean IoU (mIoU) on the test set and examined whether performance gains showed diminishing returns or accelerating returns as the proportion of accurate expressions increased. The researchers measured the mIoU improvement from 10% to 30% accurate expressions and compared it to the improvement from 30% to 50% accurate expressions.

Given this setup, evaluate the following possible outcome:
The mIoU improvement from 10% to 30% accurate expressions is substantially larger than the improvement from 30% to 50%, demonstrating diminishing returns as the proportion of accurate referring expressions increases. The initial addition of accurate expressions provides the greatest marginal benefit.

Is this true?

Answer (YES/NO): NO